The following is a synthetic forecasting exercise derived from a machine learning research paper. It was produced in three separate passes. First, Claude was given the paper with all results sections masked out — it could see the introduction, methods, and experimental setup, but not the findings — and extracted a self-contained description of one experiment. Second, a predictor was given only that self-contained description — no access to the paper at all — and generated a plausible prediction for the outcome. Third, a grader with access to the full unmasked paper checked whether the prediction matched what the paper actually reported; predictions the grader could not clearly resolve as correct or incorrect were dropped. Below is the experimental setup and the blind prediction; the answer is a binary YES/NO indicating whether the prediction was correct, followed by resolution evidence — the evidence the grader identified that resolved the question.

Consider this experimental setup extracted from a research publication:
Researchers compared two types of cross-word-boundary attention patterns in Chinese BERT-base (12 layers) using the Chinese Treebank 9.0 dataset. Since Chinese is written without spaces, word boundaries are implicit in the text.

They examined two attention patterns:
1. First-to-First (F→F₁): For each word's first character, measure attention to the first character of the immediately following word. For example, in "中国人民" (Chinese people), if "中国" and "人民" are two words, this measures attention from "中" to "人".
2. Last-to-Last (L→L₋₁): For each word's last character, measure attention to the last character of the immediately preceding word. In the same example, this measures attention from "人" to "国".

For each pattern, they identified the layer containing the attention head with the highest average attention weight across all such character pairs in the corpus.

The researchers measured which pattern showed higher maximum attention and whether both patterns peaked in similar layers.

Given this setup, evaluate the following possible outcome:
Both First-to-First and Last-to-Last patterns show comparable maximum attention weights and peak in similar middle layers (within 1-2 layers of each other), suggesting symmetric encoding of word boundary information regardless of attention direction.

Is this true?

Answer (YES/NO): NO